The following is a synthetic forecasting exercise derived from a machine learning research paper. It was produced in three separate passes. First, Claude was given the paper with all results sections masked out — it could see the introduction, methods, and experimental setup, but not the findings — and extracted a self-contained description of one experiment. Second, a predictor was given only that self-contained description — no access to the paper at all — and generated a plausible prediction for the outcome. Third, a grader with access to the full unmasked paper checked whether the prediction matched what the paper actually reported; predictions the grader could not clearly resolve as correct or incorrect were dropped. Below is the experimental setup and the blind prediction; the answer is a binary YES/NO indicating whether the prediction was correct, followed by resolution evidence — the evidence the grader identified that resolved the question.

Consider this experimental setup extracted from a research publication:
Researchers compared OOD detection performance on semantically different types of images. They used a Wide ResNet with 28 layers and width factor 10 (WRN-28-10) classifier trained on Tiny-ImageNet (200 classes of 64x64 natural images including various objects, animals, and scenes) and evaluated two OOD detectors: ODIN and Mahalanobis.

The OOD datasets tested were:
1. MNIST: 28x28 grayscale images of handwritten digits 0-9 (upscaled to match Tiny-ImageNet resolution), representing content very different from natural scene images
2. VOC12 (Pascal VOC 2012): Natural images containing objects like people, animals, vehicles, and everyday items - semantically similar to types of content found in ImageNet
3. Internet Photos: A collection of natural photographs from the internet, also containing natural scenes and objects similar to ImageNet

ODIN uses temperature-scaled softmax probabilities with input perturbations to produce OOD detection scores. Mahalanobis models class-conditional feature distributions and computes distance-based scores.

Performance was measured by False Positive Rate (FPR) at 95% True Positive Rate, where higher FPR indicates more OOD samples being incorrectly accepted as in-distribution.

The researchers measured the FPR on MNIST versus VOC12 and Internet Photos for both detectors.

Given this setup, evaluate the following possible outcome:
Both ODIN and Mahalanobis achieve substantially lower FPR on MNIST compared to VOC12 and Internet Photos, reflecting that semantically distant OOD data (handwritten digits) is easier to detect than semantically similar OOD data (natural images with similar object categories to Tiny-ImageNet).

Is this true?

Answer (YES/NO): YES